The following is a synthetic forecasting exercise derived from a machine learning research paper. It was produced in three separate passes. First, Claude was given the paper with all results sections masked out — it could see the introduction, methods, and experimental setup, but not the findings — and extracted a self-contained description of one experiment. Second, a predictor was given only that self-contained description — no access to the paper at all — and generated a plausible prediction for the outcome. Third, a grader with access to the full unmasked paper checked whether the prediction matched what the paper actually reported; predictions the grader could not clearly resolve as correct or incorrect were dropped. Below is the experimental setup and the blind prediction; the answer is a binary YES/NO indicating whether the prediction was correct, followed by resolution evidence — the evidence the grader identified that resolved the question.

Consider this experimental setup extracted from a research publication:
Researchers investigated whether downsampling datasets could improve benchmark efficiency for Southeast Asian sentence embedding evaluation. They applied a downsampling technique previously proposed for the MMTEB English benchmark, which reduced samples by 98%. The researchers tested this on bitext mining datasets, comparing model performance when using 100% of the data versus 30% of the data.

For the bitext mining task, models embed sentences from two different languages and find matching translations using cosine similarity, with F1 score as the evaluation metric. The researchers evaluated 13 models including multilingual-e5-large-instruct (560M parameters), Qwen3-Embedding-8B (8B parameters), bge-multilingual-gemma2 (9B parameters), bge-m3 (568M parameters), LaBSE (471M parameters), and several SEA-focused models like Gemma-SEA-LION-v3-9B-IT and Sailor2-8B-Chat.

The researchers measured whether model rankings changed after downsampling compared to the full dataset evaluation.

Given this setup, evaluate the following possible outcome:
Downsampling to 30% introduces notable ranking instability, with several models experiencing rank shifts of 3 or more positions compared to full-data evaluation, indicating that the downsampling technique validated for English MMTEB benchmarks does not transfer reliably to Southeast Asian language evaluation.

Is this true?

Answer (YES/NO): NO